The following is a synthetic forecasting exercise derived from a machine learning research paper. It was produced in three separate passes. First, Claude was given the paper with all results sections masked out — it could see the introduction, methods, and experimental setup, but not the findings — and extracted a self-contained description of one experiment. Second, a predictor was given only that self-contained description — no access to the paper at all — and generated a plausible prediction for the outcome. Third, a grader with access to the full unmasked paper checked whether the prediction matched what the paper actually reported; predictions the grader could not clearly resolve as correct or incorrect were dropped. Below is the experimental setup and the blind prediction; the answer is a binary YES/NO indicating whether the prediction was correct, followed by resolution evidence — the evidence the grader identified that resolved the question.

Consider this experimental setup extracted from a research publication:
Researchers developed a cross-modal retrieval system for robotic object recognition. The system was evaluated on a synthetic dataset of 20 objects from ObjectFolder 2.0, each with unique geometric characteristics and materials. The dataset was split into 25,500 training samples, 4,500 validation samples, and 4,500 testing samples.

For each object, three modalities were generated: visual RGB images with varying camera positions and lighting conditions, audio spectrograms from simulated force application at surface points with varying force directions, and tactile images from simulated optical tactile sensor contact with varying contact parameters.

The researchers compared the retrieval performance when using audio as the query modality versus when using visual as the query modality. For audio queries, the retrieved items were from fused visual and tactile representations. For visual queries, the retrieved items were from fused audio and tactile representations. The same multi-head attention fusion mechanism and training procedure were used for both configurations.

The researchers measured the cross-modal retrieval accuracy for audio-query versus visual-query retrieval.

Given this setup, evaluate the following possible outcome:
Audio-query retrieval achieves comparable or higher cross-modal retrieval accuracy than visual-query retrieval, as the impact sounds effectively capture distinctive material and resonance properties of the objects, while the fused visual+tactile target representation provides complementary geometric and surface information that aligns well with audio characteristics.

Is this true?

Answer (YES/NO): NO